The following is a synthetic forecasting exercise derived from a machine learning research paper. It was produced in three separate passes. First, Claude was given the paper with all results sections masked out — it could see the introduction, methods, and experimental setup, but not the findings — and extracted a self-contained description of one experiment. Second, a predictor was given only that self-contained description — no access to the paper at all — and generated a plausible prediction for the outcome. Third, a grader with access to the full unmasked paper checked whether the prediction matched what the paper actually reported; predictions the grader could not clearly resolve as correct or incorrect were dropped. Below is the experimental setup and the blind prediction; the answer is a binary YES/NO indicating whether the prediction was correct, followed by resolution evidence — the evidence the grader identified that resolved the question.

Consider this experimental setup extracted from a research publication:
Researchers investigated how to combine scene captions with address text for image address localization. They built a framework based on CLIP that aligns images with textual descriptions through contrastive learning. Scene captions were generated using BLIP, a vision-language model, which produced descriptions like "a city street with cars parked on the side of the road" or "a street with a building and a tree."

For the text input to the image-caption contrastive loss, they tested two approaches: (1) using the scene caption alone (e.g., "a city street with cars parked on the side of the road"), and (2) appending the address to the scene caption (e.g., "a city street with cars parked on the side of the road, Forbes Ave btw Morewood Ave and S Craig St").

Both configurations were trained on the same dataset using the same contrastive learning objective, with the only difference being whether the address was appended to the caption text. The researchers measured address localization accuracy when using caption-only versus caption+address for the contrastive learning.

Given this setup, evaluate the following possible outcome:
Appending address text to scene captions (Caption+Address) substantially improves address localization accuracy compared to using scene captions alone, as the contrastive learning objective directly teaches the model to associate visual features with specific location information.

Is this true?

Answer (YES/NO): YES